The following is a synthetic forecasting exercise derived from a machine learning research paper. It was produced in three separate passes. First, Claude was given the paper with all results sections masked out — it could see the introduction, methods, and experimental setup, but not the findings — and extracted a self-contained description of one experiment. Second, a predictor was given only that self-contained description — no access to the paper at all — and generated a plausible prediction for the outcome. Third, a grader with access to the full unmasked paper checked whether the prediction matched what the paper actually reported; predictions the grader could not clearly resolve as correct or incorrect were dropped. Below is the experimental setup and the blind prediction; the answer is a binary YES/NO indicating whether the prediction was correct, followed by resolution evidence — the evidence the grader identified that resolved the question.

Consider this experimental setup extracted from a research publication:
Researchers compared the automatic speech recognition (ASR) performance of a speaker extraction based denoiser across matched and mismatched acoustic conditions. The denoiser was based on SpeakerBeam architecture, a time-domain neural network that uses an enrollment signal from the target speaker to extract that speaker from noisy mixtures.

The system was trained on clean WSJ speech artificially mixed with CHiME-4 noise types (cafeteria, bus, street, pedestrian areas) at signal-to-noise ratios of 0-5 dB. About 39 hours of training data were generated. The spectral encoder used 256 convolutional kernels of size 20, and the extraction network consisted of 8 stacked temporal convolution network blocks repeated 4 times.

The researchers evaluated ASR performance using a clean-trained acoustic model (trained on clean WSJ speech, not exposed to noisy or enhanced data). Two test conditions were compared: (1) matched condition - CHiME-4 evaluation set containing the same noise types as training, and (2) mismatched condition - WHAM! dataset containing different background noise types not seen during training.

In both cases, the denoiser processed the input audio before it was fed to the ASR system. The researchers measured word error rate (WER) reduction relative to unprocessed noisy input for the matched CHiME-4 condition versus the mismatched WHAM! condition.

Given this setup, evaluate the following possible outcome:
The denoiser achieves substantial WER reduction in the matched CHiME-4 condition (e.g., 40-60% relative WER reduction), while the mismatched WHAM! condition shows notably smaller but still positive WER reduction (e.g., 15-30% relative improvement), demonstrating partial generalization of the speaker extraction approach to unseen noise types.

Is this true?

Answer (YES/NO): NO